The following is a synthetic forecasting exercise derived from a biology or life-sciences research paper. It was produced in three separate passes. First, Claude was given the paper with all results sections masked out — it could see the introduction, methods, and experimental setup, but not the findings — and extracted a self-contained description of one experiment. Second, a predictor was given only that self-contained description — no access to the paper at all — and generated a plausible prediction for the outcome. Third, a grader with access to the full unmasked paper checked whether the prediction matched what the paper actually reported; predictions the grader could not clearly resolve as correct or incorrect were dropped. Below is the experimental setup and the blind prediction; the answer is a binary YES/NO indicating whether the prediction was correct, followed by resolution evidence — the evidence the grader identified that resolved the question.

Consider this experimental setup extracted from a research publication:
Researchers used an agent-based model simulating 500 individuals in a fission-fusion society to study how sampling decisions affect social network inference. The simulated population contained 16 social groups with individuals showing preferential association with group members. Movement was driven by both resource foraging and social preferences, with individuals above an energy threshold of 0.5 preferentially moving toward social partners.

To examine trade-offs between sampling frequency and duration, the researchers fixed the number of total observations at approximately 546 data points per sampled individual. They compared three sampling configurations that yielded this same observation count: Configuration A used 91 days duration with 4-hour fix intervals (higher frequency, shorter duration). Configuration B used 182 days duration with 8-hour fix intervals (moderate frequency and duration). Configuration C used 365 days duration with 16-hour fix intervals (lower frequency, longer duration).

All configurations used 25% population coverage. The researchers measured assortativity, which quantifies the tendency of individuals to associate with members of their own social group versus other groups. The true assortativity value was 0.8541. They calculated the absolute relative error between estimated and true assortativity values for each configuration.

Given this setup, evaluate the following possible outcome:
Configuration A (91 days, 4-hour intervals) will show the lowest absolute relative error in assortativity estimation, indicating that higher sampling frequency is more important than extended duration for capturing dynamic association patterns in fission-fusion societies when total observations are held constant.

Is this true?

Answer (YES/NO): YES